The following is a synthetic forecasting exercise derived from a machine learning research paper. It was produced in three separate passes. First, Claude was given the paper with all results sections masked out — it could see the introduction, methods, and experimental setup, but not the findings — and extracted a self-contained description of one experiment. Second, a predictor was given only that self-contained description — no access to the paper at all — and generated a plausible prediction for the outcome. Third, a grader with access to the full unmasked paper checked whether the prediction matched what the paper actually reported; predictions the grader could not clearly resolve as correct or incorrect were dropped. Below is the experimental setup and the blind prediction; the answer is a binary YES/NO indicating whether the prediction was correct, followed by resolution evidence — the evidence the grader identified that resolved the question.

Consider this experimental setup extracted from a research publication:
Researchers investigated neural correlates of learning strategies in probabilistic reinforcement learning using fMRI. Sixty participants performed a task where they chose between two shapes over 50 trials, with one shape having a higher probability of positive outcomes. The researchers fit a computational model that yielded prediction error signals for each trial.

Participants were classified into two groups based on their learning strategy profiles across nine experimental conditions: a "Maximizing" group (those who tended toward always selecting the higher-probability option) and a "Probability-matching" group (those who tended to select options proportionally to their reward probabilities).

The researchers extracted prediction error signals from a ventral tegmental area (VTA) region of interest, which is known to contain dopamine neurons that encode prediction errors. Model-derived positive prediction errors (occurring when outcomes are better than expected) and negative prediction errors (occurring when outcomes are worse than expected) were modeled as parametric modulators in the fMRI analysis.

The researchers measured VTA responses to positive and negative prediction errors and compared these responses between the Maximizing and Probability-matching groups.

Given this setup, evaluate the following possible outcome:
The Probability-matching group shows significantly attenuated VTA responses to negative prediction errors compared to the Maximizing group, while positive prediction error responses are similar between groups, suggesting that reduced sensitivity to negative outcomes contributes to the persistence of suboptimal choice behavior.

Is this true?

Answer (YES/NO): NO